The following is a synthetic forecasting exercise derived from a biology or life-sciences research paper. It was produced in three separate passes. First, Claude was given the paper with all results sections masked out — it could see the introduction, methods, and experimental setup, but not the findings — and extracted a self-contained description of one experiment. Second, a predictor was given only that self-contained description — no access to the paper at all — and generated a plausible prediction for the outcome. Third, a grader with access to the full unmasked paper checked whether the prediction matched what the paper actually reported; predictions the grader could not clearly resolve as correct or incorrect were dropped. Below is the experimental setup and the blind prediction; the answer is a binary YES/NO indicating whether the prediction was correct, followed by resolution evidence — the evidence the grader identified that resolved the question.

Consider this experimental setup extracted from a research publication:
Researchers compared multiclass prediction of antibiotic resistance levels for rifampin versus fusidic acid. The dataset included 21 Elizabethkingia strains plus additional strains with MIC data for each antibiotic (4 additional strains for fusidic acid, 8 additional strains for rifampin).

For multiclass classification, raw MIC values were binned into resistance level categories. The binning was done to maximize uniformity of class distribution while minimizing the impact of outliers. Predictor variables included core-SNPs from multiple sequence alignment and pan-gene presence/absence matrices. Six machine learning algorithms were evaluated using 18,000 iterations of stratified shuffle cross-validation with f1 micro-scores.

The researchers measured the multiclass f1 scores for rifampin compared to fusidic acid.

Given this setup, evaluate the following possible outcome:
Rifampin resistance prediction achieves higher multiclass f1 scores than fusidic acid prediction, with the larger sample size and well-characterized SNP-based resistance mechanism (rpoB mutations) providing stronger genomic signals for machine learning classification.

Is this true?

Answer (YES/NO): YES